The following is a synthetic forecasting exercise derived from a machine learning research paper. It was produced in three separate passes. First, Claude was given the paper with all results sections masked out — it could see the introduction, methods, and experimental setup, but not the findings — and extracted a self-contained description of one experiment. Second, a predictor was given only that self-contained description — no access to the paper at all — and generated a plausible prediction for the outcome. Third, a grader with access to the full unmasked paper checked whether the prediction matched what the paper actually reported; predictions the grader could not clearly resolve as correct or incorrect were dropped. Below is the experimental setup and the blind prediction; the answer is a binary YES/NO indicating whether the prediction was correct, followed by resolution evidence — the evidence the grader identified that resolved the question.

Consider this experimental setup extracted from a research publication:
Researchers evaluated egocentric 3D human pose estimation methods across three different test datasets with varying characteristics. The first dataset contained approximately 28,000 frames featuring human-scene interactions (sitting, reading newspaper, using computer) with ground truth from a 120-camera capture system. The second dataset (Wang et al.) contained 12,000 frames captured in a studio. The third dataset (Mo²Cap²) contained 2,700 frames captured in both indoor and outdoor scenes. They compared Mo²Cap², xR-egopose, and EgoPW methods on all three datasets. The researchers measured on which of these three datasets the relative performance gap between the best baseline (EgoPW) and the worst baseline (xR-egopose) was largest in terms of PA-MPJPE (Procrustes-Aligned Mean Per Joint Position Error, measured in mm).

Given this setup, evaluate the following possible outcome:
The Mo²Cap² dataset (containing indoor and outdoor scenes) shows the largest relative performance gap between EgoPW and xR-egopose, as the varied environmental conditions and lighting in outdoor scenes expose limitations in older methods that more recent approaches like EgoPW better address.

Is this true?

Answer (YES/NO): NO